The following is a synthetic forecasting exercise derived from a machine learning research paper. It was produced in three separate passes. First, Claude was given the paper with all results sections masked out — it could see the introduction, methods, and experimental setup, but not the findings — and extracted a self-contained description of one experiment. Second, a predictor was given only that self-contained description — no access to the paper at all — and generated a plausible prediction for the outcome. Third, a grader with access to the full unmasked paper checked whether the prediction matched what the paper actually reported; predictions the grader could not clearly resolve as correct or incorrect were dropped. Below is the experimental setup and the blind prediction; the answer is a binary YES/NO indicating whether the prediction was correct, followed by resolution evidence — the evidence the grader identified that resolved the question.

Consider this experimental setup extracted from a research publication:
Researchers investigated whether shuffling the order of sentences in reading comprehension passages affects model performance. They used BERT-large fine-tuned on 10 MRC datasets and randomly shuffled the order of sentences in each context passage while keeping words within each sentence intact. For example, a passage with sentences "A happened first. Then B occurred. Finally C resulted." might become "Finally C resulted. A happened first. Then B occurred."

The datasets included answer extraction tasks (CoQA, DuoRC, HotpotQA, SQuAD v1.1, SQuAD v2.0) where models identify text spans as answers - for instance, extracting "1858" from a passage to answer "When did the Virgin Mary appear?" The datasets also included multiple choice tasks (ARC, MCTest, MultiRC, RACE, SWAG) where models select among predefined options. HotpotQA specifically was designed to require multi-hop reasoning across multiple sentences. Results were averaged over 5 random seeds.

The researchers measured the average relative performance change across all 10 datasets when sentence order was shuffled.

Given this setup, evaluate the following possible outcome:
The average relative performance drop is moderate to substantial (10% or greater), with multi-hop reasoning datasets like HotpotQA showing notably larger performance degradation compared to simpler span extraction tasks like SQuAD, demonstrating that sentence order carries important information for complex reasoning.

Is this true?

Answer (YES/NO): NO